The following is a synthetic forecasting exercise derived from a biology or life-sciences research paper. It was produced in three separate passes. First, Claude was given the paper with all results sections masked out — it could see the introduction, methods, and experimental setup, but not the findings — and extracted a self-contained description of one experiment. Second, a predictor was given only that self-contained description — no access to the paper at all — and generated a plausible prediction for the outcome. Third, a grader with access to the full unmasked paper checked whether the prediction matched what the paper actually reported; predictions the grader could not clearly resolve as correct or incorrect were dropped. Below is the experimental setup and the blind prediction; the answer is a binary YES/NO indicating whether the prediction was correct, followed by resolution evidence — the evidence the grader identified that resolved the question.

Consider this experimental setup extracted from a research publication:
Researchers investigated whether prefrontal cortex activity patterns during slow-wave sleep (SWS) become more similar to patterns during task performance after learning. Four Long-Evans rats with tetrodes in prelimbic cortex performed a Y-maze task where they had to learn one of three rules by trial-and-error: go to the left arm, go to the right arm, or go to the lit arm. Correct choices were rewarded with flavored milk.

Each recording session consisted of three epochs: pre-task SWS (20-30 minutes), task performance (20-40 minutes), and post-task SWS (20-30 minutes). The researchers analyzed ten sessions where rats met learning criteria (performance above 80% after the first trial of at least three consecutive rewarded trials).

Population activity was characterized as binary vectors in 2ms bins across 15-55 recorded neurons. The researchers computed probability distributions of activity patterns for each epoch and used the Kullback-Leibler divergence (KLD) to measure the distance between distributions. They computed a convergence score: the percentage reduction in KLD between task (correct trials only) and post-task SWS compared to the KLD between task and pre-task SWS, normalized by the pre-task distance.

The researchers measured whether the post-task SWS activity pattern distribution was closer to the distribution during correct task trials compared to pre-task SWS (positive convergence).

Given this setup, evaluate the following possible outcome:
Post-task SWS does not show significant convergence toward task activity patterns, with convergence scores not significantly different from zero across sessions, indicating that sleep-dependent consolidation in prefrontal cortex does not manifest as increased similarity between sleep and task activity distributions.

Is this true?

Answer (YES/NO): NO